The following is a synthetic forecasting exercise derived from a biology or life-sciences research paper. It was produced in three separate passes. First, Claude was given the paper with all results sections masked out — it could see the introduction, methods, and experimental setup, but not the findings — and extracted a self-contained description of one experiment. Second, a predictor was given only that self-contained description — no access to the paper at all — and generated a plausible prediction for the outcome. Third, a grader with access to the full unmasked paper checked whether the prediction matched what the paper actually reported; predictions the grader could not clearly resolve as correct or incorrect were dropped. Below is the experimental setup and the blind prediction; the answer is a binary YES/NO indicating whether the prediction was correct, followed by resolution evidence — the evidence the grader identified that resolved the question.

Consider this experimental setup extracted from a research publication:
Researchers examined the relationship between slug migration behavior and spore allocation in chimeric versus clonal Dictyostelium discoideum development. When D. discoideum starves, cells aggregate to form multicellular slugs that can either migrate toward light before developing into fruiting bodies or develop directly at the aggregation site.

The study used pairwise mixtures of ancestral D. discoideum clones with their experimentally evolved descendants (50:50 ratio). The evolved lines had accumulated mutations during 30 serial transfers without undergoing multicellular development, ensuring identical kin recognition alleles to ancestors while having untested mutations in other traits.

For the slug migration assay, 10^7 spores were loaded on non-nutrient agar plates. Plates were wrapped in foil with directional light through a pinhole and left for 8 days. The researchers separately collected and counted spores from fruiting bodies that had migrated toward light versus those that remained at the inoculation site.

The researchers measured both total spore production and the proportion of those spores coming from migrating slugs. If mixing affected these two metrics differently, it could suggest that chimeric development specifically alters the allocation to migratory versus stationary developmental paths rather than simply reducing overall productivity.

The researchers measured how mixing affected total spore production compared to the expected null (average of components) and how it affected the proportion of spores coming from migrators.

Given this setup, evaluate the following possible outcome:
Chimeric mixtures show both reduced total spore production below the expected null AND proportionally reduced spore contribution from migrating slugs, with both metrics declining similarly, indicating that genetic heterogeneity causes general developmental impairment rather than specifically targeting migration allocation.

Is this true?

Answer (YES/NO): NO